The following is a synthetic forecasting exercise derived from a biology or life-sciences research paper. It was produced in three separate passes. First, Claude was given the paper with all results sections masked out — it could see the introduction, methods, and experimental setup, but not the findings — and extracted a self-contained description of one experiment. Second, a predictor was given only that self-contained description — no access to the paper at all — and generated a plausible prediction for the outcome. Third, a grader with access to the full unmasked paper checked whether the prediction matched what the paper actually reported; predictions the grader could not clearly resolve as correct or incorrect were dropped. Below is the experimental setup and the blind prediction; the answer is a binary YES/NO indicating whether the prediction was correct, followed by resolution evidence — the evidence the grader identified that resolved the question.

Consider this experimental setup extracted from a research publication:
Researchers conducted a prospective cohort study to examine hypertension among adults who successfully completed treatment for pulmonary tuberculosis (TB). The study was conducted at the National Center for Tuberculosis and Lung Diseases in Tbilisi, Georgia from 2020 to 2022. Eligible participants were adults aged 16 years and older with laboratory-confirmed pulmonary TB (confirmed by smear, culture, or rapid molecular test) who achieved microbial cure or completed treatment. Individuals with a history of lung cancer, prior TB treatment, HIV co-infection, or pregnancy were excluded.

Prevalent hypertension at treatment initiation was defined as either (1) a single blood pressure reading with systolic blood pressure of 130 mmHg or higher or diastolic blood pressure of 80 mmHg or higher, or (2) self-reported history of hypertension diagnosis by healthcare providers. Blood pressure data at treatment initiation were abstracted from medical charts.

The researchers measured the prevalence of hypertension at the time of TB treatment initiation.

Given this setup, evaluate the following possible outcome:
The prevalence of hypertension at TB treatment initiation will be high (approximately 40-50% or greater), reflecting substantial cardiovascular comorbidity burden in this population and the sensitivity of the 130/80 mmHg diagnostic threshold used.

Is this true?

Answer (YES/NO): NO